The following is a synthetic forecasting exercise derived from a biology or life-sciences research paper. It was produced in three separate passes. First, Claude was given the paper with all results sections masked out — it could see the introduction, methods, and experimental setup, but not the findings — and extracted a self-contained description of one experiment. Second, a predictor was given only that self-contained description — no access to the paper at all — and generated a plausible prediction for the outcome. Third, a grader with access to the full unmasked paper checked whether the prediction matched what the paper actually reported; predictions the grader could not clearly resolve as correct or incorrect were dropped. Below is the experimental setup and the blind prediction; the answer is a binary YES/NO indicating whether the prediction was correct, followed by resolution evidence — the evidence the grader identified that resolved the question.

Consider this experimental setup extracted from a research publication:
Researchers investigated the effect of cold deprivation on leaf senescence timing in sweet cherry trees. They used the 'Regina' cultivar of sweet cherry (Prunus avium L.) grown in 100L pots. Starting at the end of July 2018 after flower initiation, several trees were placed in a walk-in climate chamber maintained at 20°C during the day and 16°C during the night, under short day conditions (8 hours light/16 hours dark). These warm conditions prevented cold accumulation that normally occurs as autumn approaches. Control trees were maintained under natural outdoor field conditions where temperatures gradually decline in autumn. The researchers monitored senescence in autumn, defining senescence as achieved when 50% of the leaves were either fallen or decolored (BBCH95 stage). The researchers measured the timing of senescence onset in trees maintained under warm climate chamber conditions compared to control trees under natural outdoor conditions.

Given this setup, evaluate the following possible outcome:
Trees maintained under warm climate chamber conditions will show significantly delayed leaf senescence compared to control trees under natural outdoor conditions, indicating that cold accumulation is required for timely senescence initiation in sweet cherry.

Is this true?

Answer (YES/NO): YES